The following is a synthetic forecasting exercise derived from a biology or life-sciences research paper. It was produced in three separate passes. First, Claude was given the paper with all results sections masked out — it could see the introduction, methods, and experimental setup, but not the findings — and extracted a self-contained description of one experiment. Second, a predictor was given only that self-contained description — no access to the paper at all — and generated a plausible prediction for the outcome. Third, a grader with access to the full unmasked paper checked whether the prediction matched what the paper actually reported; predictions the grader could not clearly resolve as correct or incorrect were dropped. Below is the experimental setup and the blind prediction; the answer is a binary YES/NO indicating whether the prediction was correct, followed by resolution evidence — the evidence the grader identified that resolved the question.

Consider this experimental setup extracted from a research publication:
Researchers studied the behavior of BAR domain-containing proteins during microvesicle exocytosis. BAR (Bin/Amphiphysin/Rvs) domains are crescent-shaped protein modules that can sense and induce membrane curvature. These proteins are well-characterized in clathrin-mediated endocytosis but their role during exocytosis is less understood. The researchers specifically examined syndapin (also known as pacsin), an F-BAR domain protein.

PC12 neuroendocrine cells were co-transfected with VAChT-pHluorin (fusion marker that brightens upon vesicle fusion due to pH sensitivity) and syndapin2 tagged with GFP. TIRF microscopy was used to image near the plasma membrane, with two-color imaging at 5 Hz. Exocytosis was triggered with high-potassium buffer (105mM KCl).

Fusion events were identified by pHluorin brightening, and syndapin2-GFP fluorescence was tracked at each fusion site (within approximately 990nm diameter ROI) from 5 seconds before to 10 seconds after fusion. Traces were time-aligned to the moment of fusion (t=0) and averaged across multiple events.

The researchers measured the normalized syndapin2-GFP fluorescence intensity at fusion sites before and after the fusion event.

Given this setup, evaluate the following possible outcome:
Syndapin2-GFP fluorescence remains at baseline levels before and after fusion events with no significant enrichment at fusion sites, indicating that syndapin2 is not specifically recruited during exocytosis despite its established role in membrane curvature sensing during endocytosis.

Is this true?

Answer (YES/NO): NO